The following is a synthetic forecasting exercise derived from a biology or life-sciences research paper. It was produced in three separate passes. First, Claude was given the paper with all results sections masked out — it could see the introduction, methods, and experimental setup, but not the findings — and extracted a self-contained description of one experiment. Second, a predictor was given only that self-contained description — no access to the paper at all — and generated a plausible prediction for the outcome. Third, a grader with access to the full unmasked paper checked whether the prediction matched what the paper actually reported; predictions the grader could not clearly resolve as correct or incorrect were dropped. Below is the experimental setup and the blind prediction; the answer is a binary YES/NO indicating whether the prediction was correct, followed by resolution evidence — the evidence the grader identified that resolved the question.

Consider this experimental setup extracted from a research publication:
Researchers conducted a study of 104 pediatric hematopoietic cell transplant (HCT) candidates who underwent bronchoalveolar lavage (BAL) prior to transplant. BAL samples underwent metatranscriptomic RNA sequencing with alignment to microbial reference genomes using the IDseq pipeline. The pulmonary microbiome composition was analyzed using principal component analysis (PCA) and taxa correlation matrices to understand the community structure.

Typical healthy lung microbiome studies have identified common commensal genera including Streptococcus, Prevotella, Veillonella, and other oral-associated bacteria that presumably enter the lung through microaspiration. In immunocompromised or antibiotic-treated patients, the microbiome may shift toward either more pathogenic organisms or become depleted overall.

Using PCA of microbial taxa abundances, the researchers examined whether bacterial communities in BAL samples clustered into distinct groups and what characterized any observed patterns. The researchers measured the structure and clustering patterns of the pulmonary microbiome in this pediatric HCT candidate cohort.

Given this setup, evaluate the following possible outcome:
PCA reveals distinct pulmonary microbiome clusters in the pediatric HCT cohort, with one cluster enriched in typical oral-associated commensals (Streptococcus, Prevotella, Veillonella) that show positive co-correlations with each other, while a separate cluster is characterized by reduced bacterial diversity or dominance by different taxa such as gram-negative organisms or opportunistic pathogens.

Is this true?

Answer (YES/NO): NO